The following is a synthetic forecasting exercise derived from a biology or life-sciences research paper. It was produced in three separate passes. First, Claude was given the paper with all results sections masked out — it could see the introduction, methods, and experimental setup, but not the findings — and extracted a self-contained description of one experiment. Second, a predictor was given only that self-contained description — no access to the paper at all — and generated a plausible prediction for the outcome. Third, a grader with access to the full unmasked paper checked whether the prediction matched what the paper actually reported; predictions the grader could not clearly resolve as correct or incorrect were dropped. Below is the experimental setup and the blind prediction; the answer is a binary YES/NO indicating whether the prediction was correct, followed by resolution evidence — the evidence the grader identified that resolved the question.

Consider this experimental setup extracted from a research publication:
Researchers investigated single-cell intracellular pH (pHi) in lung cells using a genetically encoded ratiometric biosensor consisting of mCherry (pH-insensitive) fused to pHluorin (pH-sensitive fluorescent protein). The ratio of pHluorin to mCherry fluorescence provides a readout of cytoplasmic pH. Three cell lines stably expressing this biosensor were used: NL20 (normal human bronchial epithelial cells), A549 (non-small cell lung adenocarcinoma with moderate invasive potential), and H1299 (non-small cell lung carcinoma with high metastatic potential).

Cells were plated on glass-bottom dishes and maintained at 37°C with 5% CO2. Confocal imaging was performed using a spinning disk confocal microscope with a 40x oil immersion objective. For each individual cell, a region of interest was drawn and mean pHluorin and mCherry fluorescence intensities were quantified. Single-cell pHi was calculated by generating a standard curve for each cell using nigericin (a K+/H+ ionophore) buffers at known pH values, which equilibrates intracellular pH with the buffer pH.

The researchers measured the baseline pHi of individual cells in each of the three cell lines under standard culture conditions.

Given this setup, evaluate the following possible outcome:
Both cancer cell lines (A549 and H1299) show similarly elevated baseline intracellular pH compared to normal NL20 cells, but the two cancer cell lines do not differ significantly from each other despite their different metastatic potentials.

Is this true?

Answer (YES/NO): NO